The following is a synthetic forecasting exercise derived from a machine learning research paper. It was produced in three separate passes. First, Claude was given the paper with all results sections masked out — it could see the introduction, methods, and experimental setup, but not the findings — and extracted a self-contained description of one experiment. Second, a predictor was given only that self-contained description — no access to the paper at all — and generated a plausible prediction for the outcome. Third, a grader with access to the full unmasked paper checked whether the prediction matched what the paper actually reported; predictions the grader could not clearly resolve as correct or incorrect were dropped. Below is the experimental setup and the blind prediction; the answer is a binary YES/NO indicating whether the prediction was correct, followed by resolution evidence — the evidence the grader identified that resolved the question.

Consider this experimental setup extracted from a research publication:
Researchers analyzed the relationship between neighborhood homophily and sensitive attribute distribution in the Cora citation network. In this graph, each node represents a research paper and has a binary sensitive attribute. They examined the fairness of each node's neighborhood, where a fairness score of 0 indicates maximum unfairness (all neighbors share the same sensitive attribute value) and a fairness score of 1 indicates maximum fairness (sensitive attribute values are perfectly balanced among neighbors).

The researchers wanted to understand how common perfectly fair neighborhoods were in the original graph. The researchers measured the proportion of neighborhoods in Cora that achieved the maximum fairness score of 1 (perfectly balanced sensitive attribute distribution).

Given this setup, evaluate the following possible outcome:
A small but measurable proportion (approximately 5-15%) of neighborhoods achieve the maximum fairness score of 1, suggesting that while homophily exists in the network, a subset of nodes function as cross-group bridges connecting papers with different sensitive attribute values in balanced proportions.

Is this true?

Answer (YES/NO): NO